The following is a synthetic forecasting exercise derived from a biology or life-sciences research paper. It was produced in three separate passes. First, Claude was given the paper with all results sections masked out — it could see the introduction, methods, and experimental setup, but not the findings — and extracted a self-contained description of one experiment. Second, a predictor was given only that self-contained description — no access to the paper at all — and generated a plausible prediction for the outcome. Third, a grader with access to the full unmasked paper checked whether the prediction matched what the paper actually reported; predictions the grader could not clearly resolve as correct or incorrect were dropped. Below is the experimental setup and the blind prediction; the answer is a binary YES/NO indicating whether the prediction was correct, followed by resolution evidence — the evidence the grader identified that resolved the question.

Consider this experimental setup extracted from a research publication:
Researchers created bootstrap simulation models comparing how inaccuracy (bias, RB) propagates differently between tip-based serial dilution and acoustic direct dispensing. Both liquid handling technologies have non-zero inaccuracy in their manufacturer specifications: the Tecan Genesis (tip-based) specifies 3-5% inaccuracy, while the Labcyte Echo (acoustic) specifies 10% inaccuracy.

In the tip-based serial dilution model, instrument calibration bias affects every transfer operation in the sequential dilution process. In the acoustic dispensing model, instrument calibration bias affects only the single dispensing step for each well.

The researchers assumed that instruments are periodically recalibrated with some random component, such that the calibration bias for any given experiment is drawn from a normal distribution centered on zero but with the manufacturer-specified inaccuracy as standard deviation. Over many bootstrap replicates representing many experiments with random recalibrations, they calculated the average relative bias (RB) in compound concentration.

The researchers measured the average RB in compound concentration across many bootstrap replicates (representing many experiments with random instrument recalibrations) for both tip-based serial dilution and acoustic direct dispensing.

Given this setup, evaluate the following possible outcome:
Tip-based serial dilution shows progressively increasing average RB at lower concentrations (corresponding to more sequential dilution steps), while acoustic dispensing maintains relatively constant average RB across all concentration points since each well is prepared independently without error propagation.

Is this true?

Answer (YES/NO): NO